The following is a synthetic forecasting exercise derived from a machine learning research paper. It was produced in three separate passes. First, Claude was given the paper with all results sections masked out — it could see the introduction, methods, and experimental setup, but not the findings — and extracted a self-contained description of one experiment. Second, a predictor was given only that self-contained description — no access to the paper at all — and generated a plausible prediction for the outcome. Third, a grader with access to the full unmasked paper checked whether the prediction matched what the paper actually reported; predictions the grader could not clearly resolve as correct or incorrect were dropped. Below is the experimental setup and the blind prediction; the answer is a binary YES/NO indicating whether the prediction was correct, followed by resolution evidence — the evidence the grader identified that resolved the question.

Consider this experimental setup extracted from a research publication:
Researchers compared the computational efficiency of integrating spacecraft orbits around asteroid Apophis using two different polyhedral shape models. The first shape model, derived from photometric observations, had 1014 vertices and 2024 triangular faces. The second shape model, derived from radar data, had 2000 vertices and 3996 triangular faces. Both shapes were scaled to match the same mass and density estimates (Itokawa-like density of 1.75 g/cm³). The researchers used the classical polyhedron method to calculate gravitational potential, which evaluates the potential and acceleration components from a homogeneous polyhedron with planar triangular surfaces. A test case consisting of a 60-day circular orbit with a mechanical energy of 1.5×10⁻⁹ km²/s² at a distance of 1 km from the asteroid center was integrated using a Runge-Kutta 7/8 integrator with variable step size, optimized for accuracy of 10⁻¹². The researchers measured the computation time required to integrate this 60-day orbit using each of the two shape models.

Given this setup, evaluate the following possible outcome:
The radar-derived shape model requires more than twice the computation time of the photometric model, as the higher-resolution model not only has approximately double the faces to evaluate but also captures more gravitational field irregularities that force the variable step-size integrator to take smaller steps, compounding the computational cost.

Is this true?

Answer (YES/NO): NO